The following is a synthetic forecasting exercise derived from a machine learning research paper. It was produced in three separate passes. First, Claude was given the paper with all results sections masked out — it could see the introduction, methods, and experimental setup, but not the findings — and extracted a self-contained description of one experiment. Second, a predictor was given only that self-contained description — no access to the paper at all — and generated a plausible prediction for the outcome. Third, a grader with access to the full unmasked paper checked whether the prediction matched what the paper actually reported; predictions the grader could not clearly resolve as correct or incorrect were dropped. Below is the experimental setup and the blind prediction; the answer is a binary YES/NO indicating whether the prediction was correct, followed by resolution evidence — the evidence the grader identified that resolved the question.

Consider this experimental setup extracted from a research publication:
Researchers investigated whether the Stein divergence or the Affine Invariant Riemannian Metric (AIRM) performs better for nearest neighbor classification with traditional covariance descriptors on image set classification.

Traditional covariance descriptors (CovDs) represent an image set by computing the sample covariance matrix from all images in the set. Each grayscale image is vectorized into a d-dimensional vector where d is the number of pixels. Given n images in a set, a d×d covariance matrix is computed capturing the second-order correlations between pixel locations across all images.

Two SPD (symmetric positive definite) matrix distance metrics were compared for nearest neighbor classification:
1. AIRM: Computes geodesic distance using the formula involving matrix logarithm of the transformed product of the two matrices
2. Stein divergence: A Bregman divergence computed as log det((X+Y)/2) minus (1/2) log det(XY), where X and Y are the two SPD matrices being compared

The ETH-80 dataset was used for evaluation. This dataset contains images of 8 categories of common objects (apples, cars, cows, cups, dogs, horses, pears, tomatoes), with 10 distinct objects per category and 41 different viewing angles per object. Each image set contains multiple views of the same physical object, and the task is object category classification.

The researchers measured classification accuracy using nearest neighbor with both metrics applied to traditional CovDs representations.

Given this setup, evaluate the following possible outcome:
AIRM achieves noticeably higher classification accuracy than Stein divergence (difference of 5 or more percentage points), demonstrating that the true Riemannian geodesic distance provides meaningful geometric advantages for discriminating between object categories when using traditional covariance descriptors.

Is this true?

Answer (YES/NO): YES